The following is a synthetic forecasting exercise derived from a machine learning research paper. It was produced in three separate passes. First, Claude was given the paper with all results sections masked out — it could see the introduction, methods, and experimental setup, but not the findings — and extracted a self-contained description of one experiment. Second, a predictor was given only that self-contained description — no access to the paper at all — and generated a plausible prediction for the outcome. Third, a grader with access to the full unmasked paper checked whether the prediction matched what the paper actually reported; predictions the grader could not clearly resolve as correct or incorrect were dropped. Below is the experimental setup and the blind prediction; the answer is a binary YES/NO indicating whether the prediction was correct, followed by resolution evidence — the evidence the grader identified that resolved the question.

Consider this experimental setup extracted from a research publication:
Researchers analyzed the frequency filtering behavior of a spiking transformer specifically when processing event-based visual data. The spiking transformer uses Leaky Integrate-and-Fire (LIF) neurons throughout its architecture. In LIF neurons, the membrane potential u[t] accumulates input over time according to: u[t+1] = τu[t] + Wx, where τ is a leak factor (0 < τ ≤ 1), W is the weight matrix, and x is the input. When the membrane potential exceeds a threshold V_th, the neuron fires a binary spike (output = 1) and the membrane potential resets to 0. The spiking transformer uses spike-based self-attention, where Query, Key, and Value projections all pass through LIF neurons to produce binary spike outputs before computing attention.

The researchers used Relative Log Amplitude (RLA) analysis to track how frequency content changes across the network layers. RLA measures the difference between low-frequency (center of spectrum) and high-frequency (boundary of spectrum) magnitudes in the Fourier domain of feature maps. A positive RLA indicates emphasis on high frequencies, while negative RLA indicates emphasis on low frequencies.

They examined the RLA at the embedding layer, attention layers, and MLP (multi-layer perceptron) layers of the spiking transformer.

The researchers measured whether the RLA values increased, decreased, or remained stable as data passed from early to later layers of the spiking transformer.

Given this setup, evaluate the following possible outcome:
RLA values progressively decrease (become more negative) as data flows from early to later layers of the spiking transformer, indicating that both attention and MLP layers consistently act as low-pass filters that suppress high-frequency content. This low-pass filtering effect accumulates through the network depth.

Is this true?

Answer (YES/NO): NO